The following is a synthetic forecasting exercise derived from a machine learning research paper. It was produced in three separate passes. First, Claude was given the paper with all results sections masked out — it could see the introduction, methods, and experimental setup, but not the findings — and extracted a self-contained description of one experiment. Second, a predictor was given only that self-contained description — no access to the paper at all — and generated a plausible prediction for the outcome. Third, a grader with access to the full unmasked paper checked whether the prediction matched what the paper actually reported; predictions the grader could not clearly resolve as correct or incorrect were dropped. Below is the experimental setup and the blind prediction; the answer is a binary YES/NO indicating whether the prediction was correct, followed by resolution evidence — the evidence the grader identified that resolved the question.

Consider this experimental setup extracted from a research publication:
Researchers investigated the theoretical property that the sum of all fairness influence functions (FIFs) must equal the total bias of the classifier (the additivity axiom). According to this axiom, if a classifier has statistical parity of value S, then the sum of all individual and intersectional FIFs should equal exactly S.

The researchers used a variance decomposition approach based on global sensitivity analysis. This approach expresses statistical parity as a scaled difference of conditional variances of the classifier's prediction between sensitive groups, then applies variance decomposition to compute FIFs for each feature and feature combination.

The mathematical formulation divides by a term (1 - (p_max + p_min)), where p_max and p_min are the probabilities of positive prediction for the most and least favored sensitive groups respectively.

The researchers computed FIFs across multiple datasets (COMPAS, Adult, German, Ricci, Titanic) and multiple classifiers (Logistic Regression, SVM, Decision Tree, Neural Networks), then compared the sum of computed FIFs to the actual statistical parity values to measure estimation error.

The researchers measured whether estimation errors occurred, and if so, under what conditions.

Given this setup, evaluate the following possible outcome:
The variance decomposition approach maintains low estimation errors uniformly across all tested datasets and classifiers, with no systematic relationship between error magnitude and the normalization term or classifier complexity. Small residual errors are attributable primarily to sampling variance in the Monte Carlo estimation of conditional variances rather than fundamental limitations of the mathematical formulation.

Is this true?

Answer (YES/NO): NO